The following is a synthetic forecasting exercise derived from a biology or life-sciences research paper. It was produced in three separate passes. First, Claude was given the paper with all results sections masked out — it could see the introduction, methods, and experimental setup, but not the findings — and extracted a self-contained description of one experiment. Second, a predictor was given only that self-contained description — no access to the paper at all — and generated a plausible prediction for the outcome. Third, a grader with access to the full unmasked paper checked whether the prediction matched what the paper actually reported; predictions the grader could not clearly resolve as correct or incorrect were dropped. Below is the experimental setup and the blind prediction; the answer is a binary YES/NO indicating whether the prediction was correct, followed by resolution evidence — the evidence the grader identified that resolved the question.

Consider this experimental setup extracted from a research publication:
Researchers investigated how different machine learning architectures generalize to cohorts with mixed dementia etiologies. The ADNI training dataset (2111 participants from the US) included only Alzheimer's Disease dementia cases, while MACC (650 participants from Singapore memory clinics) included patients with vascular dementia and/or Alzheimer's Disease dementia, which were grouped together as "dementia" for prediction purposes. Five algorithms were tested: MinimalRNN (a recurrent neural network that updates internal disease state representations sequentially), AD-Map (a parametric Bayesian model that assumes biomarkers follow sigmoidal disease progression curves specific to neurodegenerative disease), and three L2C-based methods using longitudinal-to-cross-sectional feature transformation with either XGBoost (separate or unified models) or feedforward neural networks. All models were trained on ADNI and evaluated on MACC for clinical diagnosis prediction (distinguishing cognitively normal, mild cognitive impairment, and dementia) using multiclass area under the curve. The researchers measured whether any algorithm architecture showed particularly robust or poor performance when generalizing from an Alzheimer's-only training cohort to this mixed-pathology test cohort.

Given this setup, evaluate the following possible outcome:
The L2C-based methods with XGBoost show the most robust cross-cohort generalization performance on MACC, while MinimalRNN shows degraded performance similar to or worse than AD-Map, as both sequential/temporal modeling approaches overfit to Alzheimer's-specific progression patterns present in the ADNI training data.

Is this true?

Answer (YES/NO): NO